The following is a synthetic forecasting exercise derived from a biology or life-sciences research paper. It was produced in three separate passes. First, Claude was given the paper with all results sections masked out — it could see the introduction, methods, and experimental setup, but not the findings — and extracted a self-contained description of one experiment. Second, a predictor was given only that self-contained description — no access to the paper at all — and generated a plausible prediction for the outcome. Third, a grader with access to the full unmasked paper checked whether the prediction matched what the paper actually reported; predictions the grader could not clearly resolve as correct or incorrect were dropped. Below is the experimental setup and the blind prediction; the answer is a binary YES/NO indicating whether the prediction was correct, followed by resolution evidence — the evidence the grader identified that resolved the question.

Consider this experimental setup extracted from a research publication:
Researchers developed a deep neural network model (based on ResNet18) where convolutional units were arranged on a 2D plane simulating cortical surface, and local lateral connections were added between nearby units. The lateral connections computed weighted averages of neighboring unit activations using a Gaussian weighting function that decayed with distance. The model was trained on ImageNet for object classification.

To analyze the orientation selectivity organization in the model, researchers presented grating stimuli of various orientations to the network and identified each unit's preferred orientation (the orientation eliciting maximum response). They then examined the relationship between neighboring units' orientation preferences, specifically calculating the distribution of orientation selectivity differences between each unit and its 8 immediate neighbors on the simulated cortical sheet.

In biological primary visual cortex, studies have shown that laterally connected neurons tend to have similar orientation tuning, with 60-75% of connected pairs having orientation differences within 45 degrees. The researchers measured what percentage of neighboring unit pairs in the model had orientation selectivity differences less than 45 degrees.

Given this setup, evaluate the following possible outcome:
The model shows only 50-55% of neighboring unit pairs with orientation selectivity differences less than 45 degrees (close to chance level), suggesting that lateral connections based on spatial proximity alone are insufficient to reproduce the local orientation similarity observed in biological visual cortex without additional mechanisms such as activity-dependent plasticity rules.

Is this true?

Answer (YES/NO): NO